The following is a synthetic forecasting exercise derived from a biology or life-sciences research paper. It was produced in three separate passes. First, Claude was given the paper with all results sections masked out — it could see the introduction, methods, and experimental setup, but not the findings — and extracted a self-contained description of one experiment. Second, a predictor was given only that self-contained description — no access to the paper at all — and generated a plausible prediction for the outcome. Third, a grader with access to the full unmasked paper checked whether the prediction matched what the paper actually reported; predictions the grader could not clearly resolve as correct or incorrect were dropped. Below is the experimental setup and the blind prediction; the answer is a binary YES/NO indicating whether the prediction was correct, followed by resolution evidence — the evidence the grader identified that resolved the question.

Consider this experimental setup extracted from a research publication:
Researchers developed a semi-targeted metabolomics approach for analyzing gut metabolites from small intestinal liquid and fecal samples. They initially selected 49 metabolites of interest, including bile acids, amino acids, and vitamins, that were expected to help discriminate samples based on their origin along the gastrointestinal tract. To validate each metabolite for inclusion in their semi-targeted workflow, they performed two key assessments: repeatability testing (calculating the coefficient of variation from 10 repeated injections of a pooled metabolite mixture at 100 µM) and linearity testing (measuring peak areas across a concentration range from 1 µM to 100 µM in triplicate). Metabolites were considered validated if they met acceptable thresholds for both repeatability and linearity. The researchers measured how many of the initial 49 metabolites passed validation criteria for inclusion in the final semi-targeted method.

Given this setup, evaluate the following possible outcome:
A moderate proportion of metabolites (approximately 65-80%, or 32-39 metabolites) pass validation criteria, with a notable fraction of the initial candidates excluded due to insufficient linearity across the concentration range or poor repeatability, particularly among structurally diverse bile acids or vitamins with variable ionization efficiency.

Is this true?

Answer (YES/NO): YES